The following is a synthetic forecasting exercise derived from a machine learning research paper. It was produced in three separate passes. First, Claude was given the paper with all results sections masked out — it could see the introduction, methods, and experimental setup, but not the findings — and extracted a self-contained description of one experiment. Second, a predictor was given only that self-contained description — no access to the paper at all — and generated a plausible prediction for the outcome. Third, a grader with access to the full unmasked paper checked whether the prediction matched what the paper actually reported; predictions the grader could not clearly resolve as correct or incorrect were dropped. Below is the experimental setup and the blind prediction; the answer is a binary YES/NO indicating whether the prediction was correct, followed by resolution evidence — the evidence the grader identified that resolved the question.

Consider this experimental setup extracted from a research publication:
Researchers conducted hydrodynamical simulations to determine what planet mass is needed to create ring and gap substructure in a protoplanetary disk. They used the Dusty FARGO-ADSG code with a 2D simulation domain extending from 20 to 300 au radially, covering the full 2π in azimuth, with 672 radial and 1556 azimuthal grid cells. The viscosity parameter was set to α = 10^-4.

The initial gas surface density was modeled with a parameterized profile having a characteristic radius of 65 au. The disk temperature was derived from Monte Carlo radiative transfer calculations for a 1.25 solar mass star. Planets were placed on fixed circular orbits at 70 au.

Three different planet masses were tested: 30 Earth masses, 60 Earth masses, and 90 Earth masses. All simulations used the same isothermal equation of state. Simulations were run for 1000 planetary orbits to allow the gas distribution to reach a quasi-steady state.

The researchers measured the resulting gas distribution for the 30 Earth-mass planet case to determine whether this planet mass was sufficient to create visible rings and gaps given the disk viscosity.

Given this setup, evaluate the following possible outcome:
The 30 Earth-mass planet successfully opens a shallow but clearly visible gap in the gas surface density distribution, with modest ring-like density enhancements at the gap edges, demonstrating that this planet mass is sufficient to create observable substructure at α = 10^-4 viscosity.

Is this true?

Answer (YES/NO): NO